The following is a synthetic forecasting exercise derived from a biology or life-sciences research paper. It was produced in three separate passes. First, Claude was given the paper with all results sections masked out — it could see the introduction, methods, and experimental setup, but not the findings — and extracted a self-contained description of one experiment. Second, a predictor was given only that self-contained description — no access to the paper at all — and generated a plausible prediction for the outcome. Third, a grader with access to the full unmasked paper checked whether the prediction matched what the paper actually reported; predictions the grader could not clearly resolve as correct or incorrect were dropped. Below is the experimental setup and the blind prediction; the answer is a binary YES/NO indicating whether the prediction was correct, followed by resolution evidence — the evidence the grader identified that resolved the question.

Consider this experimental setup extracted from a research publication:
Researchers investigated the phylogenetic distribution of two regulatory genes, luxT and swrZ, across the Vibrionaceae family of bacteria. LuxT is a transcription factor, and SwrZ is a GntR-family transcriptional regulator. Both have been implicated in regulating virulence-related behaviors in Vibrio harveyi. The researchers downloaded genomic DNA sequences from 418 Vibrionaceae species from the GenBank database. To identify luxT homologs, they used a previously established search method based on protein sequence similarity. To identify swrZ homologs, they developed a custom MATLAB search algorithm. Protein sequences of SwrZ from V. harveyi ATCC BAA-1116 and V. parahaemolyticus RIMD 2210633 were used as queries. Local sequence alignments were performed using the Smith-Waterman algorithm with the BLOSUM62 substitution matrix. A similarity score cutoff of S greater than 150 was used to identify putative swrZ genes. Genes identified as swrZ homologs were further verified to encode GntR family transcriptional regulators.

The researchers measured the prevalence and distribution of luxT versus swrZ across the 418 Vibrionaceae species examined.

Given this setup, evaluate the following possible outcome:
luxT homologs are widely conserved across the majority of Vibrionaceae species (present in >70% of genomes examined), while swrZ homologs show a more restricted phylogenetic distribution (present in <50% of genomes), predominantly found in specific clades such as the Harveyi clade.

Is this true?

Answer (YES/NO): NO